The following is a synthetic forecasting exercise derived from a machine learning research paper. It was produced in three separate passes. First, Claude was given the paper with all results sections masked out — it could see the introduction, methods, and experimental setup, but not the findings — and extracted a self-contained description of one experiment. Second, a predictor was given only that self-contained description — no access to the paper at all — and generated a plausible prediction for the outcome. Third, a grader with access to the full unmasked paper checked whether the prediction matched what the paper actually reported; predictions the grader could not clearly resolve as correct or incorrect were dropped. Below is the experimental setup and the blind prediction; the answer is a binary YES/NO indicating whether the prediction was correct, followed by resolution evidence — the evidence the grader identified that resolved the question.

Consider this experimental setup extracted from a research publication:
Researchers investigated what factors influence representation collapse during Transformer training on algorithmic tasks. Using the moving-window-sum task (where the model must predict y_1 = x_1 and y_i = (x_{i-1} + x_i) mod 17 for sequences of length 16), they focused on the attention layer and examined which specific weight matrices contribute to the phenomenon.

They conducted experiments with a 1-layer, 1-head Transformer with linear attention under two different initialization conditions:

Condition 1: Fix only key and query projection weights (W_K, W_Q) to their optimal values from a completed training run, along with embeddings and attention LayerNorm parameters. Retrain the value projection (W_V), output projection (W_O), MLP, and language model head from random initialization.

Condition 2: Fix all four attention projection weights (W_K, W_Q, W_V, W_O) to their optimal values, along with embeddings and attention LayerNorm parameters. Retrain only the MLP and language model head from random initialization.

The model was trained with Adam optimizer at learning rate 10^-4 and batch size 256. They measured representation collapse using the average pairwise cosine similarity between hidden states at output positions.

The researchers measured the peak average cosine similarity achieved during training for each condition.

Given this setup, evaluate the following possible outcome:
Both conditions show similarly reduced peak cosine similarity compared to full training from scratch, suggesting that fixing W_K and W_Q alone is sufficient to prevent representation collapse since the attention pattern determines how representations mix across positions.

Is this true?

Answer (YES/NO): NO